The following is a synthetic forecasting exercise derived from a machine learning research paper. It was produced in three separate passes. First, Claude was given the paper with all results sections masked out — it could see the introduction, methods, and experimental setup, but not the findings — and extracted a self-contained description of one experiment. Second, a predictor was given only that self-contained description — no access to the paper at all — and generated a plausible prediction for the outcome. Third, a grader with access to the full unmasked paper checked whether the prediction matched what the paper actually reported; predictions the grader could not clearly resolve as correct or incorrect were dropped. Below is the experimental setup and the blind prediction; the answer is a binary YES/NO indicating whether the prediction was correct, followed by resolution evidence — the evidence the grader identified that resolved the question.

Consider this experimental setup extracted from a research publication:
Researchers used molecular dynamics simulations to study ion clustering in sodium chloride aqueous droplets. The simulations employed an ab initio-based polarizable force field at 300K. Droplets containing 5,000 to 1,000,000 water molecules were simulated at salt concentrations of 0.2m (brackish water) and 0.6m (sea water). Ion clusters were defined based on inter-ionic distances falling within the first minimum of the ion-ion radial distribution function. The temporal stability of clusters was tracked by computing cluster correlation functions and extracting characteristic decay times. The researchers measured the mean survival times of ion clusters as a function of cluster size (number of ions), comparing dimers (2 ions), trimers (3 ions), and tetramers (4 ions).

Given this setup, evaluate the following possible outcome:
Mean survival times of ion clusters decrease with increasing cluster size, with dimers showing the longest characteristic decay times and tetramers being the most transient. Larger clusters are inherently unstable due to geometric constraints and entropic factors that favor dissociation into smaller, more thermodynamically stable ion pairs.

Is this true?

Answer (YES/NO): NO